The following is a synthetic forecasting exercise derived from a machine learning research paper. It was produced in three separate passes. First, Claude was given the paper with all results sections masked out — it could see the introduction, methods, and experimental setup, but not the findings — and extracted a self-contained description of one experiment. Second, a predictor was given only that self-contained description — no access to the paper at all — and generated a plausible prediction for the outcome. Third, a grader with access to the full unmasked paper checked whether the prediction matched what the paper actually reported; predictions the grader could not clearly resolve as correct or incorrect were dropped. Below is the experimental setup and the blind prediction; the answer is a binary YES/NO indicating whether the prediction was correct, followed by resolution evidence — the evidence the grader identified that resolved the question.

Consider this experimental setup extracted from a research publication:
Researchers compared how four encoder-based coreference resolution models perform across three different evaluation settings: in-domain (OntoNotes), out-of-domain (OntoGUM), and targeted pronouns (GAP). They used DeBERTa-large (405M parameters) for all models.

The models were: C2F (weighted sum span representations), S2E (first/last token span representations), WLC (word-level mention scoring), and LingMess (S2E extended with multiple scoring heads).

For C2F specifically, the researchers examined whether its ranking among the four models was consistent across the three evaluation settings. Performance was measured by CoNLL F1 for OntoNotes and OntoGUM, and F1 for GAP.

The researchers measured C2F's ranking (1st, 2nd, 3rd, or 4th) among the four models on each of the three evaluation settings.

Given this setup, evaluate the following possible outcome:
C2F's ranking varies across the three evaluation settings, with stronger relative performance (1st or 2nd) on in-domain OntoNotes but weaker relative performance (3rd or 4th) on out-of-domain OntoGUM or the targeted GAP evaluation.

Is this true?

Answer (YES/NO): NO